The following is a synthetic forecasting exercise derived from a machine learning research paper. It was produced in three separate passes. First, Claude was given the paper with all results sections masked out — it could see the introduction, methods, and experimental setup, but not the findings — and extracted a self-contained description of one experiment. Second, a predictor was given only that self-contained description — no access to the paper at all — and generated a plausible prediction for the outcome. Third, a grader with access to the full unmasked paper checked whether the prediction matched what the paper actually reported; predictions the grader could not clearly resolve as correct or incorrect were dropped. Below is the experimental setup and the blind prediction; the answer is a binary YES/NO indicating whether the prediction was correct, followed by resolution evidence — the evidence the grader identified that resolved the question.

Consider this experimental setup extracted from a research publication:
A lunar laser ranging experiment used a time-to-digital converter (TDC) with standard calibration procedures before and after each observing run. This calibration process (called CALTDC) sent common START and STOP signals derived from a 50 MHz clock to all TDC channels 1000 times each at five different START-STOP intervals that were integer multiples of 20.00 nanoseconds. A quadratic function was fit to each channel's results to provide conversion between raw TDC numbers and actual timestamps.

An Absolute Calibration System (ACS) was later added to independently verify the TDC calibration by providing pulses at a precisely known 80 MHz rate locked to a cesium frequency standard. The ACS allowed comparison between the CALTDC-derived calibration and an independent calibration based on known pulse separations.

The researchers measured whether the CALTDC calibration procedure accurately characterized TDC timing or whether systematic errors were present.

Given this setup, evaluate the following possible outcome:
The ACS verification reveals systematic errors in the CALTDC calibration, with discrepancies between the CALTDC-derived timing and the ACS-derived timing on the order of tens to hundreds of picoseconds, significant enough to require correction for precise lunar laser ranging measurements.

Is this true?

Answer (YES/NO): YES